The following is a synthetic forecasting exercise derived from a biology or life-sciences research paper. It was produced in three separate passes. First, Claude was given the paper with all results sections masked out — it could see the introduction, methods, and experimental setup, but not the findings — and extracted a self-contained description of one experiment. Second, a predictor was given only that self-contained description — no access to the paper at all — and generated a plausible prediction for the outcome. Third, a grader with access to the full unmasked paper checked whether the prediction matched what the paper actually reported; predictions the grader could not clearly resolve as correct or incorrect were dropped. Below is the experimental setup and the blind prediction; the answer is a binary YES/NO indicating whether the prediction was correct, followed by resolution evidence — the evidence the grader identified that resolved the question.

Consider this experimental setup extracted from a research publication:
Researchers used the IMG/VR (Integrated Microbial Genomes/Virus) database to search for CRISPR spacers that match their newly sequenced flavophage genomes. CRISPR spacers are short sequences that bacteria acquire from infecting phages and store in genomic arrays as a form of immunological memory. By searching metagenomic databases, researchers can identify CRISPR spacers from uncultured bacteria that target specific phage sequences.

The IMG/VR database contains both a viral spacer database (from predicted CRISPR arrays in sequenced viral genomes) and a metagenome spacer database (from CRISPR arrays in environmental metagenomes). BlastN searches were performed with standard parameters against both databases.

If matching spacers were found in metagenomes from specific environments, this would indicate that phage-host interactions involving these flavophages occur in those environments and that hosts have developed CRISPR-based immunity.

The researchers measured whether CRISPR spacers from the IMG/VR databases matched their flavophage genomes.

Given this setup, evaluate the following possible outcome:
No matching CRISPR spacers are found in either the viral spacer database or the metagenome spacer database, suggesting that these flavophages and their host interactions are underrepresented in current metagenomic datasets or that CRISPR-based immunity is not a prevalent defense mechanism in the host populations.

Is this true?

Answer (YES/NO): NO